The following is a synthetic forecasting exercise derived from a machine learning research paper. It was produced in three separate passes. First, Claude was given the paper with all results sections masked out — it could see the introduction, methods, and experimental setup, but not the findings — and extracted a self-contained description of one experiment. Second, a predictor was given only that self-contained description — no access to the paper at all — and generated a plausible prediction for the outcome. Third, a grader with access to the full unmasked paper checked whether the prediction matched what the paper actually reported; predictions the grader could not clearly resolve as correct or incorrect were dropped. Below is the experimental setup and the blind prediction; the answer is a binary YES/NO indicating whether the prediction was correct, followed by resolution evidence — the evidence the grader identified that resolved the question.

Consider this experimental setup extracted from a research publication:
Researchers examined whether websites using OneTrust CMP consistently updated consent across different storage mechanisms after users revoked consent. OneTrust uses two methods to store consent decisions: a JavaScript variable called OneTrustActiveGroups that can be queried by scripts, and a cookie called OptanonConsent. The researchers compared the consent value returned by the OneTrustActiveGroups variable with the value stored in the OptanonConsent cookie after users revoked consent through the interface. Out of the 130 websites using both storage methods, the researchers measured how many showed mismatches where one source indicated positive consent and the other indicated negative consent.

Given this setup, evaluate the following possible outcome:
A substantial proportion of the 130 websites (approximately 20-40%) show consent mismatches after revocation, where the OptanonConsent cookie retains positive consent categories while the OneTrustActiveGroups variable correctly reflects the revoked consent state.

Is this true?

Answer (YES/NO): NO